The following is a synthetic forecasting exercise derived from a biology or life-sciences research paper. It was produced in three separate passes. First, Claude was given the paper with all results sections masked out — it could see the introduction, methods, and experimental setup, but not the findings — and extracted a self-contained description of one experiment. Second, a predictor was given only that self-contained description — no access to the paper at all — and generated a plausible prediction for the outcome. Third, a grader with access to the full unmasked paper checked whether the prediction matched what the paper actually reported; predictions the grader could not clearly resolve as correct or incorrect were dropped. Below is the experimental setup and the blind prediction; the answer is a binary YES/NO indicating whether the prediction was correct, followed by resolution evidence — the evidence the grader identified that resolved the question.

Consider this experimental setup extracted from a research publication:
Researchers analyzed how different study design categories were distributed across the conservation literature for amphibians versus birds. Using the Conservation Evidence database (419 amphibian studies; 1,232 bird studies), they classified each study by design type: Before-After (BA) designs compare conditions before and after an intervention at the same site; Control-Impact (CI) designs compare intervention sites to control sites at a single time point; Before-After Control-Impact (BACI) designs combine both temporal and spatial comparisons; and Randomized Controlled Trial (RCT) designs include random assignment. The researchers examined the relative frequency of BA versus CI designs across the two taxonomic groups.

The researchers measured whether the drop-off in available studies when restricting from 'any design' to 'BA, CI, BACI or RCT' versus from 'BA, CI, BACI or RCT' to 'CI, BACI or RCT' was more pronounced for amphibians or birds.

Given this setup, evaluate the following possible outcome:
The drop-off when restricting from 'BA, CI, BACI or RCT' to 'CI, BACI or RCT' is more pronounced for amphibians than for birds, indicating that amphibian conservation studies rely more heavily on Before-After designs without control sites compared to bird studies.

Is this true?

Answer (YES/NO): YES